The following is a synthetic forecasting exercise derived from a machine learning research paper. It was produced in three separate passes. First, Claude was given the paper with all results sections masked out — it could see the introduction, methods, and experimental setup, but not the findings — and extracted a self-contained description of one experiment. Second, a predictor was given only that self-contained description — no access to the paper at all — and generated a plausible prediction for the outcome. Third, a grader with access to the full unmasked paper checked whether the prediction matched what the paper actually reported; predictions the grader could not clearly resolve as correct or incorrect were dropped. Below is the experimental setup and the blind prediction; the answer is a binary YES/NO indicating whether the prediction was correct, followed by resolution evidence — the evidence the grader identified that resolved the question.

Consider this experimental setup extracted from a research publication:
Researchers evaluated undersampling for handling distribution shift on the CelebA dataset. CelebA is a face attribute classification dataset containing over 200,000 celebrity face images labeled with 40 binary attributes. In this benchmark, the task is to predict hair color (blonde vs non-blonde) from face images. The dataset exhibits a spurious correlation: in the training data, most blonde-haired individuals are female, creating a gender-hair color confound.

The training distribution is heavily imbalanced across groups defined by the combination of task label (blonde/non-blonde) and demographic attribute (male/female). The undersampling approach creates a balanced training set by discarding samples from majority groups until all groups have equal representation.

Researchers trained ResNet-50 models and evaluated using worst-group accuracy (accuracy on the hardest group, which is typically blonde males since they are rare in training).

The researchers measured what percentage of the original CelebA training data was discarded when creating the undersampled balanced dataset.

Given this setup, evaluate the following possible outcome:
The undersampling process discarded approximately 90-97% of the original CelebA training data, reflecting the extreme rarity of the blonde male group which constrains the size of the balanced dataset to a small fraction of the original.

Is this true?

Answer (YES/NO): YES